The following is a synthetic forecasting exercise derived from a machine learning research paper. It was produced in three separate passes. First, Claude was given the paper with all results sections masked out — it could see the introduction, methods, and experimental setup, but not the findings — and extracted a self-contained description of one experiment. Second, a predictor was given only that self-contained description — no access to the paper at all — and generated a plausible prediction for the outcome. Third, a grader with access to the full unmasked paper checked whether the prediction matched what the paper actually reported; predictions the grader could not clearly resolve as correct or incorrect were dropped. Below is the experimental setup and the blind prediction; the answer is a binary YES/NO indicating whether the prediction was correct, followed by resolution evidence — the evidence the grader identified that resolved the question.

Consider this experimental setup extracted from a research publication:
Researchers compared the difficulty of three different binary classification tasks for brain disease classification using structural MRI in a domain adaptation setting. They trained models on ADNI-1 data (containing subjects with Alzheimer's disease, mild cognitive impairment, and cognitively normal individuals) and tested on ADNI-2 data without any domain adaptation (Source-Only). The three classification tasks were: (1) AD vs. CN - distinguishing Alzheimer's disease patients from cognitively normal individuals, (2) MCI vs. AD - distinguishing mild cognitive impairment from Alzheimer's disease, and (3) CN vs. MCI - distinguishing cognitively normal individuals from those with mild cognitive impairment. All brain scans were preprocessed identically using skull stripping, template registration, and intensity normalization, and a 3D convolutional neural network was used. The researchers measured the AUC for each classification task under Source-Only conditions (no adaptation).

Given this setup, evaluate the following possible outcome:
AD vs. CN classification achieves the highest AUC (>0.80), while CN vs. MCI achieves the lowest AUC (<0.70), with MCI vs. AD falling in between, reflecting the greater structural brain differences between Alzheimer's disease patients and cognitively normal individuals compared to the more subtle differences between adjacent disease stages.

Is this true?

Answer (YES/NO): NO